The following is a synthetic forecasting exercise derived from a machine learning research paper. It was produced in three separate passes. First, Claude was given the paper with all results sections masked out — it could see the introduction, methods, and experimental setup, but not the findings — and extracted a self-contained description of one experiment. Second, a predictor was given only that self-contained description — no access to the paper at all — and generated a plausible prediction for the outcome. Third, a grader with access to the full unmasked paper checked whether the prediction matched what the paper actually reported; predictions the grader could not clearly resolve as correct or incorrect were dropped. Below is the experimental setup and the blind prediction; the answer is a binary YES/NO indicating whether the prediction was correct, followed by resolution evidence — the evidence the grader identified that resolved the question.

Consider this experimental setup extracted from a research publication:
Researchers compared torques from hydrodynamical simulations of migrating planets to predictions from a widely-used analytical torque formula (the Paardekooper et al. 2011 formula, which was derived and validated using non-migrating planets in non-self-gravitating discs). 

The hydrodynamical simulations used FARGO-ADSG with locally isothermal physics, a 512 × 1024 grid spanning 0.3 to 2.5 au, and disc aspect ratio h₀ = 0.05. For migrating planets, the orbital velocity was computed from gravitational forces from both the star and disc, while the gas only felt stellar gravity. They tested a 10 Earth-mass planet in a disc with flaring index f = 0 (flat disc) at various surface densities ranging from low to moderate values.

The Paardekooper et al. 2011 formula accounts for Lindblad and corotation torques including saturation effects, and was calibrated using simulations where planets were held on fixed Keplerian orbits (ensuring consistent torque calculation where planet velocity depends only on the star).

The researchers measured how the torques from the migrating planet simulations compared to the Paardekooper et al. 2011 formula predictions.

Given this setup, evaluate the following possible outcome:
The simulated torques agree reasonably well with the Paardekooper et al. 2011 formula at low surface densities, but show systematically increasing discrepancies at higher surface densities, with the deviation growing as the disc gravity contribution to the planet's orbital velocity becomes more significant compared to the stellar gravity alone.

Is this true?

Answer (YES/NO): YES